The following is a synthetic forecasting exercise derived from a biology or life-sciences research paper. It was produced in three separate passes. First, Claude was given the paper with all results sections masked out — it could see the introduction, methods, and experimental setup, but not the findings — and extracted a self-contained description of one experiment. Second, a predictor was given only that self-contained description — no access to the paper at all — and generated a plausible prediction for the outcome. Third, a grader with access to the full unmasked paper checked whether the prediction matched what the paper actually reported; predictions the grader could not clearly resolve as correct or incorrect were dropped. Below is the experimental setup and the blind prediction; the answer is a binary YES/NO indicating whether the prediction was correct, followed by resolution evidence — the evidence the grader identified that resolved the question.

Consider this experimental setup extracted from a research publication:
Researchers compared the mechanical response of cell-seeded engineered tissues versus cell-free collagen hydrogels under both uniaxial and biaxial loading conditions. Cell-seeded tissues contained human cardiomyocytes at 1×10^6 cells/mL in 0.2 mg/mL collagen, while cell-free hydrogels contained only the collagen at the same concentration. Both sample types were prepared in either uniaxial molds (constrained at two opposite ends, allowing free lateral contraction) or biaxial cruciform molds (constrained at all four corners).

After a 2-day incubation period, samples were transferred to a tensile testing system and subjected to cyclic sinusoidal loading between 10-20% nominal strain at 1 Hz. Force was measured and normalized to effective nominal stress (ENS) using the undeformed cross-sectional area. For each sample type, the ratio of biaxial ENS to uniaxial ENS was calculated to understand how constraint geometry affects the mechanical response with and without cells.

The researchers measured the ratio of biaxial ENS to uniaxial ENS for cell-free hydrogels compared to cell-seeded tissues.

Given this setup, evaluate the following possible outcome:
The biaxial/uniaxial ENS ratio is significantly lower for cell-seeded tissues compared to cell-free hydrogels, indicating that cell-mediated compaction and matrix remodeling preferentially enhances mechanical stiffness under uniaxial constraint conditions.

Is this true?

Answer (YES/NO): YES